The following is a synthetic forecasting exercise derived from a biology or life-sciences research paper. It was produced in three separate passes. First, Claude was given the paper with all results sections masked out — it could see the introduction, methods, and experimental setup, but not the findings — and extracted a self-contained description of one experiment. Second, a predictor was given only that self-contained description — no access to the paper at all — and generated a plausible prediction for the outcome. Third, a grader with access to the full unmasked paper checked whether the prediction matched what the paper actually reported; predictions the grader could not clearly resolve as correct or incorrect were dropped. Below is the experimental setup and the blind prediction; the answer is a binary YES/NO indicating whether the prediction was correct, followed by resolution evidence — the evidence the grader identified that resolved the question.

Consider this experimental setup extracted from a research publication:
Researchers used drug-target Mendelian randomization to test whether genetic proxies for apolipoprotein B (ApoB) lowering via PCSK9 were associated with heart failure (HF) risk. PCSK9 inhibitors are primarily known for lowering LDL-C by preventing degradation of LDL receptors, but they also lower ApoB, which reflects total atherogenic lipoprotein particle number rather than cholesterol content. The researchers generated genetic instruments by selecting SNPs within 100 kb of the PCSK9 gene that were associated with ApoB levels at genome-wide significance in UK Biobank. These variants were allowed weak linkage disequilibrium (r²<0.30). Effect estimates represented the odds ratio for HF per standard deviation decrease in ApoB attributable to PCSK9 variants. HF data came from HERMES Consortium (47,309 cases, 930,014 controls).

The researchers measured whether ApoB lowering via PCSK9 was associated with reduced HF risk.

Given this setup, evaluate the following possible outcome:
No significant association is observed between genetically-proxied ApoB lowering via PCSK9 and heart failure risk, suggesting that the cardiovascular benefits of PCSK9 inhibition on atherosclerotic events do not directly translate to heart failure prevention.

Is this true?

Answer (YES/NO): NO